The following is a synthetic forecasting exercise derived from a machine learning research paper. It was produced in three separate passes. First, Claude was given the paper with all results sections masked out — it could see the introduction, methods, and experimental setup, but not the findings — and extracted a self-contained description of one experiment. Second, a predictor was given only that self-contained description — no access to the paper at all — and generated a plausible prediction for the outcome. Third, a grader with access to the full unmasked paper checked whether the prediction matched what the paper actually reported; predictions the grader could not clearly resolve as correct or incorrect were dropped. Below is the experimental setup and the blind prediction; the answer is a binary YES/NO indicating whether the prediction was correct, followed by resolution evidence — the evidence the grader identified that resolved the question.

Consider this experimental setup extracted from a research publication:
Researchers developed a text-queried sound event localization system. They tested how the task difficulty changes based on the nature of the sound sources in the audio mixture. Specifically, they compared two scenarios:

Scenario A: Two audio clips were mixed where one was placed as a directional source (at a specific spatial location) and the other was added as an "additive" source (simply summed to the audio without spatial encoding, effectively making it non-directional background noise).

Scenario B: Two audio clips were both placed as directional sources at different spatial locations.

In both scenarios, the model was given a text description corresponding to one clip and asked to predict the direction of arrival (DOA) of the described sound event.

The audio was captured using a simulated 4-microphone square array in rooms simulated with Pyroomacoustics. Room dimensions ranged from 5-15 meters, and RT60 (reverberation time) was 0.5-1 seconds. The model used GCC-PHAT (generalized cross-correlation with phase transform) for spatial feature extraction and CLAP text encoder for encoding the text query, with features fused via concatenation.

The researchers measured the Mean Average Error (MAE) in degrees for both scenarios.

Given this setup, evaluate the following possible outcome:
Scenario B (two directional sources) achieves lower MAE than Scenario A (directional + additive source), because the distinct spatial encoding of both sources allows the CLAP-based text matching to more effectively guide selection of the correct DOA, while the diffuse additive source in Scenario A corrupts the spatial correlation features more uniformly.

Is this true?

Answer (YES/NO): NO